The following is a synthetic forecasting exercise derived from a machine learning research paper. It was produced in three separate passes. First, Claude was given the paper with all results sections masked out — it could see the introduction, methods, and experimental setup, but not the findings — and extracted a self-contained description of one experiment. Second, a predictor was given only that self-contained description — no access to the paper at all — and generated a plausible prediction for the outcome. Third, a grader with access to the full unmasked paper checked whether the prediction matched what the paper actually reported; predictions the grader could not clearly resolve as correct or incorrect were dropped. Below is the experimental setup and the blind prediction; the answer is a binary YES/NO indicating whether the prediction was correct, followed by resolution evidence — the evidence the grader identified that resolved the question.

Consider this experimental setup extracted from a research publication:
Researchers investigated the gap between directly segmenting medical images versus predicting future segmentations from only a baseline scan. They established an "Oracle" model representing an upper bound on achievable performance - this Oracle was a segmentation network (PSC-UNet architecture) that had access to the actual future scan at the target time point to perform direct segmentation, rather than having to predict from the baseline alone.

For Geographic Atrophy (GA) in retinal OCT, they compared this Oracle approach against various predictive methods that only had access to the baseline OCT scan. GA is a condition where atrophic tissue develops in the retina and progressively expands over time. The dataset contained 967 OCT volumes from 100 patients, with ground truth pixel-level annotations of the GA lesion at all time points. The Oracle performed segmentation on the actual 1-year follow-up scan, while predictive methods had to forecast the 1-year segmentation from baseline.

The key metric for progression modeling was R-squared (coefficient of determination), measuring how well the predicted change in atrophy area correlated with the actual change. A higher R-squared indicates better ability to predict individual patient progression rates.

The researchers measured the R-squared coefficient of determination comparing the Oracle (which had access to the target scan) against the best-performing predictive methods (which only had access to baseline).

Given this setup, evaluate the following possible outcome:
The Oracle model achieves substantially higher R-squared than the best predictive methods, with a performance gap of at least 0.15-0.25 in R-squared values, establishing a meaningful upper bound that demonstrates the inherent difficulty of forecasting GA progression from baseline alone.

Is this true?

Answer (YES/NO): NO